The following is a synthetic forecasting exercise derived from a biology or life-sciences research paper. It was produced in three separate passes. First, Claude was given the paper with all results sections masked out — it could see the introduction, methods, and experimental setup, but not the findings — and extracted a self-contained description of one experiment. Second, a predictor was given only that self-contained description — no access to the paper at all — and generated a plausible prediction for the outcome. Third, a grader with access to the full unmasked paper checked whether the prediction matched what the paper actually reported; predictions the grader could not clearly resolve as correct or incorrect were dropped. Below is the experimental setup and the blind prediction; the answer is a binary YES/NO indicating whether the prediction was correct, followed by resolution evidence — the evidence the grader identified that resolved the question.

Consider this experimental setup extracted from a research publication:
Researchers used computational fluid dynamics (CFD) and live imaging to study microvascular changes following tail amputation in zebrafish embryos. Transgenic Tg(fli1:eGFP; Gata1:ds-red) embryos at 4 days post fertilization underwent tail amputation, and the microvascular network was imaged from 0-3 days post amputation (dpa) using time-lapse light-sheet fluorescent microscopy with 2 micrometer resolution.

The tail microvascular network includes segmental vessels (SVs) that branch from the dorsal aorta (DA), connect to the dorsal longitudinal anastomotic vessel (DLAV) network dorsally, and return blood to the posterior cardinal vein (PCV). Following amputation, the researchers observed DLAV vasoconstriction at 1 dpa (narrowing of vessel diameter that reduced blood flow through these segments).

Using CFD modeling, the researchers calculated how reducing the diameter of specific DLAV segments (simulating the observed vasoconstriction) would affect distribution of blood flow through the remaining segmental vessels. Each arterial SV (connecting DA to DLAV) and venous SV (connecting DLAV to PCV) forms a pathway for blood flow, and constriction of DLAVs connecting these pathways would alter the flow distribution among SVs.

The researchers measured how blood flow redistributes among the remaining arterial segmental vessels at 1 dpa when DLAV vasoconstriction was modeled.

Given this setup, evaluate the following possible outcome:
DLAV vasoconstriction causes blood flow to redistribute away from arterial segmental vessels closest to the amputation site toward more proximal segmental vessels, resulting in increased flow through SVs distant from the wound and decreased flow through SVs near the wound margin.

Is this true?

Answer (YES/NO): YES